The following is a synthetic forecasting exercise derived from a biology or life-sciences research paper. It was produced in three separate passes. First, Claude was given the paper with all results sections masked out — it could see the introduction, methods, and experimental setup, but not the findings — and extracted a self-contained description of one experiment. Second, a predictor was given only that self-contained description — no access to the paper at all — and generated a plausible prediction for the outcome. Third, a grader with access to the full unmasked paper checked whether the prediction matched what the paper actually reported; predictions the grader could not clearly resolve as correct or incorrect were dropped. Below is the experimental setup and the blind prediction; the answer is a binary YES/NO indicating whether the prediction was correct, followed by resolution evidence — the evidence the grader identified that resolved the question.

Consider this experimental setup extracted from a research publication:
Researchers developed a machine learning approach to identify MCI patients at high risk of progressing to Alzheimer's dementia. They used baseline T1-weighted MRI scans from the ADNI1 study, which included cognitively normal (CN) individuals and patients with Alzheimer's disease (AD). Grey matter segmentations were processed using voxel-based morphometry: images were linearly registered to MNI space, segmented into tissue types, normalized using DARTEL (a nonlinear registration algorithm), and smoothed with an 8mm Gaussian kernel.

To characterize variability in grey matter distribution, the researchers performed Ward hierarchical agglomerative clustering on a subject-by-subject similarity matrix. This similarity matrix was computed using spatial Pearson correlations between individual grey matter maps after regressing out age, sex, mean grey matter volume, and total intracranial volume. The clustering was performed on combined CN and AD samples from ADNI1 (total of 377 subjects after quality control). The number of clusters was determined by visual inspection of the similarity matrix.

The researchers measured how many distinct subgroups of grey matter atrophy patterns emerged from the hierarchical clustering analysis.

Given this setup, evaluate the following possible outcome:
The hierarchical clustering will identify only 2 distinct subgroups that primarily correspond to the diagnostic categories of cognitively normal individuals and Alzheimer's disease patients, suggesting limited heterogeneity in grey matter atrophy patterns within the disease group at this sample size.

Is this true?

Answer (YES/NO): NO